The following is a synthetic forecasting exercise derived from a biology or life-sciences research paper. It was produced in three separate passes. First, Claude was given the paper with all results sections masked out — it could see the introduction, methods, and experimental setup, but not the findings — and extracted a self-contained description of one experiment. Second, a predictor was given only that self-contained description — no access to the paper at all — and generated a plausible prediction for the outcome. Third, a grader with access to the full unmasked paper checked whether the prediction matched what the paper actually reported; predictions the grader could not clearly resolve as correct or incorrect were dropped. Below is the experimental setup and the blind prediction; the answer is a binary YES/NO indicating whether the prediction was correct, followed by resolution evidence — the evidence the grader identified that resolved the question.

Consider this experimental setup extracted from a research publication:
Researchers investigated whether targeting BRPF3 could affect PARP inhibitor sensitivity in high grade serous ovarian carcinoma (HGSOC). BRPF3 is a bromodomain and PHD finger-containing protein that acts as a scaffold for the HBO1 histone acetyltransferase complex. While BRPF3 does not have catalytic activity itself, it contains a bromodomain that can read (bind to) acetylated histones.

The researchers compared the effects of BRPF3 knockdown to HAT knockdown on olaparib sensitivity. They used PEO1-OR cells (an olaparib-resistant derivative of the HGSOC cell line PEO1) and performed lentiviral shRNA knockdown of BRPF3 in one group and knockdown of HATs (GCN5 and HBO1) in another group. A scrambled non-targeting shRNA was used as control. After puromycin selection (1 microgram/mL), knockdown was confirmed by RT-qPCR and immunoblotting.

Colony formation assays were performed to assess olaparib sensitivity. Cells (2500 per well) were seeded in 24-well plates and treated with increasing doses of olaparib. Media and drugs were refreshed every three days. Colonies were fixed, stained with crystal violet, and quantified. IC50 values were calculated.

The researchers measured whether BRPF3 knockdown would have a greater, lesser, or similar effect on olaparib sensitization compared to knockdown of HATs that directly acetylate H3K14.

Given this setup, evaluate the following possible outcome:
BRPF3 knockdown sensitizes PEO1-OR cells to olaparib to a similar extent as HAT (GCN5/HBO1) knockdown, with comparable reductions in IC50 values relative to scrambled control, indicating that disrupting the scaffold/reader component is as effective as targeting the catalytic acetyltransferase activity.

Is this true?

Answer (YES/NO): NO